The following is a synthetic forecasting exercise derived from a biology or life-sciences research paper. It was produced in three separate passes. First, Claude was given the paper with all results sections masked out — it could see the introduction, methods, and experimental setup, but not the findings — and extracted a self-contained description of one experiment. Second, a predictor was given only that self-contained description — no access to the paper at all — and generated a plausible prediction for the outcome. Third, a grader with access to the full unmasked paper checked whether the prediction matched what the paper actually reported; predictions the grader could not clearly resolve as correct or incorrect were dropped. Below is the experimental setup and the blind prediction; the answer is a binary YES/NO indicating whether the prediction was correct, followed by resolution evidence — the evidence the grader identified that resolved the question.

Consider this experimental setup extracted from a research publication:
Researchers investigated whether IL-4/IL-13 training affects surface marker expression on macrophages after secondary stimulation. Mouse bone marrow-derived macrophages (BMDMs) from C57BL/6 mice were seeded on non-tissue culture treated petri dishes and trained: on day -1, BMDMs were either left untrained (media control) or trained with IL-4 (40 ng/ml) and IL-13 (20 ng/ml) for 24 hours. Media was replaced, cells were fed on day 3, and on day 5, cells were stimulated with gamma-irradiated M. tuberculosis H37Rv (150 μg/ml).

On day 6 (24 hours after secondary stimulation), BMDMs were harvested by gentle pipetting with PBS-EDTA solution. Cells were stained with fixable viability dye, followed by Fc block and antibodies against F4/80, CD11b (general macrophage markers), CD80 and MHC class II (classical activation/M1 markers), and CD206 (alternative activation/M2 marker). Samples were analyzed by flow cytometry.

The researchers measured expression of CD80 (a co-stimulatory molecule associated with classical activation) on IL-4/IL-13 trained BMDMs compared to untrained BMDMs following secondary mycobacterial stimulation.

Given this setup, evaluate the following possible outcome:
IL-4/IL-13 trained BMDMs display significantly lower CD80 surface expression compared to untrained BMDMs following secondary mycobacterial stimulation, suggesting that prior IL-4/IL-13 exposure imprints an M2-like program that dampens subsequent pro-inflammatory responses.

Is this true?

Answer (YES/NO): NO